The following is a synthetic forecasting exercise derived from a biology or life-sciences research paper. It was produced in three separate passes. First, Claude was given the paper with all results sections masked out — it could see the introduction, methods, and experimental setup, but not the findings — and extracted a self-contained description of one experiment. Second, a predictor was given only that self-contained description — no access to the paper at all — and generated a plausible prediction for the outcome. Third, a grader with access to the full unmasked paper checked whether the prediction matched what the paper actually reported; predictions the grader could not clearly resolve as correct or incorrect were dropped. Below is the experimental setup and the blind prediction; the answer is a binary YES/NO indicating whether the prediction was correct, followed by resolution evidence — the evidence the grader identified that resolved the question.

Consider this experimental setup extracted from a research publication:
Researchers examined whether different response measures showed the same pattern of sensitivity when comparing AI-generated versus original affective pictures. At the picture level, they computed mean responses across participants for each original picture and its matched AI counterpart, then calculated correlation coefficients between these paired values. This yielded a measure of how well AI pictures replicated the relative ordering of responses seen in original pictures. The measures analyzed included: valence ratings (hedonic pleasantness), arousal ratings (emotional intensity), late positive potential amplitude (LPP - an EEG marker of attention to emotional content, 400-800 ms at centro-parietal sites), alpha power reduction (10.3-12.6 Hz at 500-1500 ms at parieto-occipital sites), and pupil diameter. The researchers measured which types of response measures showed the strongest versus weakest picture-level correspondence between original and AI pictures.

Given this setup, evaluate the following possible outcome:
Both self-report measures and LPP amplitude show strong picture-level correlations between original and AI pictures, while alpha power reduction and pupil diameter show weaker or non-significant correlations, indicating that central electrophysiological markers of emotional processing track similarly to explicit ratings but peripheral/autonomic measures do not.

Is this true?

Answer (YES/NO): NO